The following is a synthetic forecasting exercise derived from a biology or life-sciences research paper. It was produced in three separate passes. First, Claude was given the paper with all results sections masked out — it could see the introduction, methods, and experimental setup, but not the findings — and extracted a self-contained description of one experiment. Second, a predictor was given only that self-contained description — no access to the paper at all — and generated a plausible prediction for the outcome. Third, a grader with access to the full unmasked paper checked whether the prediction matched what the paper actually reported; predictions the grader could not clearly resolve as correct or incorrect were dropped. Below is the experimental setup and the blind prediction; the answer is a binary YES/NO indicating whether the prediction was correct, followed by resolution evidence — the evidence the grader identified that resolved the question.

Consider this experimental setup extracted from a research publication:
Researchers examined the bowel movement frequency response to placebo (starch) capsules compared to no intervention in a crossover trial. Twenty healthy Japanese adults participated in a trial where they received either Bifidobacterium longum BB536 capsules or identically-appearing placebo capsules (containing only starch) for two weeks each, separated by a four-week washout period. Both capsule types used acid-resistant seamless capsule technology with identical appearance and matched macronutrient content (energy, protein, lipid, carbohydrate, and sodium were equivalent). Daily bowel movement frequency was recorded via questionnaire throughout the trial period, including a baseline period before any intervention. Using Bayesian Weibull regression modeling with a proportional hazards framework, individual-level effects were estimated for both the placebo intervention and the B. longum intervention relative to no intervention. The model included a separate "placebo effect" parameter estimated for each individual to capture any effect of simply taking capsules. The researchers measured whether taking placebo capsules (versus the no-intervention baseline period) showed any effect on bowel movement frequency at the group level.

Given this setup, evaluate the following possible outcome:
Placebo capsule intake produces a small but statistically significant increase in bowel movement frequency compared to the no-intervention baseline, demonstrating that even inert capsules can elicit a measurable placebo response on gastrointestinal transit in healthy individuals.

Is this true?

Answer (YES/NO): YES